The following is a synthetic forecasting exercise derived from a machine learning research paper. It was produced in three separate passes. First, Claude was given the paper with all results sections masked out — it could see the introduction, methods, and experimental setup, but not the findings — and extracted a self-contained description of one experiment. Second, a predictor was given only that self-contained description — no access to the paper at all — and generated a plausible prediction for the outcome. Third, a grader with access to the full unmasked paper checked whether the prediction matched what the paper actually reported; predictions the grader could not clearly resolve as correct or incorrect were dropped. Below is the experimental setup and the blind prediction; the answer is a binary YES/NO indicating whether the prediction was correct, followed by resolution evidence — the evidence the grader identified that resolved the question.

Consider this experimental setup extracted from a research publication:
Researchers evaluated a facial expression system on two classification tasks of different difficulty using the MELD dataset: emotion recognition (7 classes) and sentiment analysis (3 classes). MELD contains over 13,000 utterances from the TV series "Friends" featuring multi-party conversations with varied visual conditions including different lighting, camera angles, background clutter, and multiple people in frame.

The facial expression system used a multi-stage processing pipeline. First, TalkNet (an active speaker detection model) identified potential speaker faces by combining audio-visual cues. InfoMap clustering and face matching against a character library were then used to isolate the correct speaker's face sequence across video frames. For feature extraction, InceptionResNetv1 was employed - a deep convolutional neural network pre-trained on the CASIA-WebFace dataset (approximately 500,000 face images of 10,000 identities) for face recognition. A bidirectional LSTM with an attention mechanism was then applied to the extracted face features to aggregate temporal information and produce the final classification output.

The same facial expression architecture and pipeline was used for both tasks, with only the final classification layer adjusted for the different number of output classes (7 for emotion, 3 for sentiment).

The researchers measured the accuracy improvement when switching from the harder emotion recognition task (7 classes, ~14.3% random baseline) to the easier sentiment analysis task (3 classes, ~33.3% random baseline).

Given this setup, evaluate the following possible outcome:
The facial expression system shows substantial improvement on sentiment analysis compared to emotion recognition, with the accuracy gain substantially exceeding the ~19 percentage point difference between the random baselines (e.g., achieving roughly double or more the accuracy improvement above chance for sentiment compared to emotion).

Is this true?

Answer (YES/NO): NO